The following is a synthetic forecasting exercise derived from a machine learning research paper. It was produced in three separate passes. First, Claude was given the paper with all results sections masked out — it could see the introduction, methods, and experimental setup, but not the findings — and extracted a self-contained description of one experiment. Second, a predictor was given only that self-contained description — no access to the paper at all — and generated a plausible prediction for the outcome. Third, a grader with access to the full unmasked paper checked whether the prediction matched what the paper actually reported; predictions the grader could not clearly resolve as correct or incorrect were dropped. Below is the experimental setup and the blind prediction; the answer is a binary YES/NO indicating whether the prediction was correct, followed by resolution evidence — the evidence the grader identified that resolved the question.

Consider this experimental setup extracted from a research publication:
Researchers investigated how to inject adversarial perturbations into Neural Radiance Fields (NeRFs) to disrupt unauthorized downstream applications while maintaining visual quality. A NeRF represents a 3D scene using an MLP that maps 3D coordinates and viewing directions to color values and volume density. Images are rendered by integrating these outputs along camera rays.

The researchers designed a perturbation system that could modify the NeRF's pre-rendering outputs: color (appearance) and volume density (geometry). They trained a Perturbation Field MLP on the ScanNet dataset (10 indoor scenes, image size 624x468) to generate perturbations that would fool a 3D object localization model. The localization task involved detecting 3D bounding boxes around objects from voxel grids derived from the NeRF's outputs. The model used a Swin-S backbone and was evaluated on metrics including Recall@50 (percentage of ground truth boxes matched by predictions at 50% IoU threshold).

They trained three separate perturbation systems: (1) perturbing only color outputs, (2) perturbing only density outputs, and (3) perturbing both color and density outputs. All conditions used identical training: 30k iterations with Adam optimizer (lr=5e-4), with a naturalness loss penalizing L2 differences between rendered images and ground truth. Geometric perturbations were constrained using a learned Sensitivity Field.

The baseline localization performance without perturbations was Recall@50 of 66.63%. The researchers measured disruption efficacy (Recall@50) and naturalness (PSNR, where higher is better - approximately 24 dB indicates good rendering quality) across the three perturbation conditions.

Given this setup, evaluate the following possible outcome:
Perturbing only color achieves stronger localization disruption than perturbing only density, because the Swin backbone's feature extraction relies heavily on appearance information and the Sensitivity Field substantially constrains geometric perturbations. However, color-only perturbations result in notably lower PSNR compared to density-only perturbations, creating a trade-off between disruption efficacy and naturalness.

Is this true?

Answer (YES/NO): NO